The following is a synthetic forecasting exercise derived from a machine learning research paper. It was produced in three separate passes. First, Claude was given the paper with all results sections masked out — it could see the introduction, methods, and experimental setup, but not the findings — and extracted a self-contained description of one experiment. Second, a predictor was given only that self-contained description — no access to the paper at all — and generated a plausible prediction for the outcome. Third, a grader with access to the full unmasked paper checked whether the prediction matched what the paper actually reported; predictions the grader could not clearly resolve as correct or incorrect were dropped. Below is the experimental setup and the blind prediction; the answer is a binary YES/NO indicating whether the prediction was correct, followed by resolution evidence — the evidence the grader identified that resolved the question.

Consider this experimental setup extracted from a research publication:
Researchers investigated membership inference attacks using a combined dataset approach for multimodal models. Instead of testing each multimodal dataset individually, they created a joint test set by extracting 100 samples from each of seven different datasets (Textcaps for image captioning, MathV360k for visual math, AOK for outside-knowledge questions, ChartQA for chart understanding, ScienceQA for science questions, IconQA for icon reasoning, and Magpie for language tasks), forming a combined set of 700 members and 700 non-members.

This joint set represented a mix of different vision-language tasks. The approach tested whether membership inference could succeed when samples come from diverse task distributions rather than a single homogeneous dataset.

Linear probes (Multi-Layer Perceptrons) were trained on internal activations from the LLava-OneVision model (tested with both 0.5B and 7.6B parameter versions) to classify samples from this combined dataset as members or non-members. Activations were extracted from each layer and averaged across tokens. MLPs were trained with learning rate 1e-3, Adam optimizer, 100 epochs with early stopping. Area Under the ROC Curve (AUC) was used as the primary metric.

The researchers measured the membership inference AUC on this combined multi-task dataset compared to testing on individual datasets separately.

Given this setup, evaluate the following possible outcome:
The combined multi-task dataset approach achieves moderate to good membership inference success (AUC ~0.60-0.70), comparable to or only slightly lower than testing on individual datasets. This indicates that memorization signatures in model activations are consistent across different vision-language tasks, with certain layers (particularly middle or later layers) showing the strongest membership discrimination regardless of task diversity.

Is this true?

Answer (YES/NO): NO